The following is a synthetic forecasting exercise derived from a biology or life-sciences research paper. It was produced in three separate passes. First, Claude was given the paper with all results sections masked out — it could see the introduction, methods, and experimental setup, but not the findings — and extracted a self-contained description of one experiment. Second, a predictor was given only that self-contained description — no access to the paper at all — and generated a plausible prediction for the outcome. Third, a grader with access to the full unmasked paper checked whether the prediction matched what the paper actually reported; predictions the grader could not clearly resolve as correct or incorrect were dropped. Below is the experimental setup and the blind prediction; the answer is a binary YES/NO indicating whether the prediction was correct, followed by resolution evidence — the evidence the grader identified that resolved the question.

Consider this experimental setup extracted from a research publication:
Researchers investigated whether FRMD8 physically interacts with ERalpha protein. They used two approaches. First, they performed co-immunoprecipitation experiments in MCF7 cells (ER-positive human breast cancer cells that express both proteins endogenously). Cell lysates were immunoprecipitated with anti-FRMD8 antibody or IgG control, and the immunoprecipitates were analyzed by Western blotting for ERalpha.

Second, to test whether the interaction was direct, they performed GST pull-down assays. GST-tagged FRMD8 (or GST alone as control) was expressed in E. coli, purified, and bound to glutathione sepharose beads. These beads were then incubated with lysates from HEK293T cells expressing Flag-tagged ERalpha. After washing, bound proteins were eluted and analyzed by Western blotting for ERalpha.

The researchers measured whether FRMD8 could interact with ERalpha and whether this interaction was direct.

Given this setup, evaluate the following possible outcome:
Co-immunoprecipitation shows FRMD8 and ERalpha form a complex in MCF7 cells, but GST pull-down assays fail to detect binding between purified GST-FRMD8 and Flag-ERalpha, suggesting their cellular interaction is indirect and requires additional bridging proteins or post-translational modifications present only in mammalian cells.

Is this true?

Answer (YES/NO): NO